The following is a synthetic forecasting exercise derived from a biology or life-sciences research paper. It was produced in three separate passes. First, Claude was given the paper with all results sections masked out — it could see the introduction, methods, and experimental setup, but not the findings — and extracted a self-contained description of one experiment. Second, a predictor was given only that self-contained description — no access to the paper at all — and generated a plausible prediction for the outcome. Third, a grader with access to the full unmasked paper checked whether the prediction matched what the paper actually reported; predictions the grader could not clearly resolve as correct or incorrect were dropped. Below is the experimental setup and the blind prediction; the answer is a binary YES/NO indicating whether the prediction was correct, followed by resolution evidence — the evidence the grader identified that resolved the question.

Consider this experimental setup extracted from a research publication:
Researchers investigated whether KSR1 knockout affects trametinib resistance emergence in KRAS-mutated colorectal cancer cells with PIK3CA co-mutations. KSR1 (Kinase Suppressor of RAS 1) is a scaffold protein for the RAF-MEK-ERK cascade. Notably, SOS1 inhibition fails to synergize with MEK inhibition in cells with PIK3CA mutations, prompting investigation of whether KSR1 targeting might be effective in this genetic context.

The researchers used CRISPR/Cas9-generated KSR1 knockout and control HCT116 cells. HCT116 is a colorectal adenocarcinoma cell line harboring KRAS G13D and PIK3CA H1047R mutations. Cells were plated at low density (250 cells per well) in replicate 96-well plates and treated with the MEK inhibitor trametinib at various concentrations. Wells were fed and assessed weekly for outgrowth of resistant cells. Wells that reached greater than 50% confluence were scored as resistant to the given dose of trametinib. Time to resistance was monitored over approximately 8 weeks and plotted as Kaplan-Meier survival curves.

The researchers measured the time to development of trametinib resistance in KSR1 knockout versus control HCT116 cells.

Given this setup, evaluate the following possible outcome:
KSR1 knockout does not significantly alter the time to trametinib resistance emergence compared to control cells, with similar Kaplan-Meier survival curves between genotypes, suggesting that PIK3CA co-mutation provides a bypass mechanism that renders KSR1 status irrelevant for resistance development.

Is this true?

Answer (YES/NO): NO